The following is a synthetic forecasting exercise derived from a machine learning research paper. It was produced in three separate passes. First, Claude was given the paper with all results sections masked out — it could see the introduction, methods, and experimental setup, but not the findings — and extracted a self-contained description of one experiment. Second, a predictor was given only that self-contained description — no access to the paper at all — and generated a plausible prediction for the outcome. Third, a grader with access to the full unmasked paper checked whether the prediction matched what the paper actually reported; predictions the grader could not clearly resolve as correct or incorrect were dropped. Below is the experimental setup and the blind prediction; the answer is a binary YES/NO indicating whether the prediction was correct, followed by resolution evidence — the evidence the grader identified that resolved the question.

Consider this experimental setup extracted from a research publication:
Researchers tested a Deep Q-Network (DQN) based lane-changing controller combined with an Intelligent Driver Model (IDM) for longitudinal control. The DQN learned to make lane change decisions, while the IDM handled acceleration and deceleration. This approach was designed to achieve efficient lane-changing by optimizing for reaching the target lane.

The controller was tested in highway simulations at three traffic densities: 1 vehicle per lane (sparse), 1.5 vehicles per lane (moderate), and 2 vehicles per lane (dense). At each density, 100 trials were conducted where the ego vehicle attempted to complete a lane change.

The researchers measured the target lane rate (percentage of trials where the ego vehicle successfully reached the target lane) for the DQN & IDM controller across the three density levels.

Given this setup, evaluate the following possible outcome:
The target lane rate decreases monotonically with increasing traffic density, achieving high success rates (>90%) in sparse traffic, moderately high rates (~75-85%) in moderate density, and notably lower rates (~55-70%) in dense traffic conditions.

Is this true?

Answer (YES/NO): NO